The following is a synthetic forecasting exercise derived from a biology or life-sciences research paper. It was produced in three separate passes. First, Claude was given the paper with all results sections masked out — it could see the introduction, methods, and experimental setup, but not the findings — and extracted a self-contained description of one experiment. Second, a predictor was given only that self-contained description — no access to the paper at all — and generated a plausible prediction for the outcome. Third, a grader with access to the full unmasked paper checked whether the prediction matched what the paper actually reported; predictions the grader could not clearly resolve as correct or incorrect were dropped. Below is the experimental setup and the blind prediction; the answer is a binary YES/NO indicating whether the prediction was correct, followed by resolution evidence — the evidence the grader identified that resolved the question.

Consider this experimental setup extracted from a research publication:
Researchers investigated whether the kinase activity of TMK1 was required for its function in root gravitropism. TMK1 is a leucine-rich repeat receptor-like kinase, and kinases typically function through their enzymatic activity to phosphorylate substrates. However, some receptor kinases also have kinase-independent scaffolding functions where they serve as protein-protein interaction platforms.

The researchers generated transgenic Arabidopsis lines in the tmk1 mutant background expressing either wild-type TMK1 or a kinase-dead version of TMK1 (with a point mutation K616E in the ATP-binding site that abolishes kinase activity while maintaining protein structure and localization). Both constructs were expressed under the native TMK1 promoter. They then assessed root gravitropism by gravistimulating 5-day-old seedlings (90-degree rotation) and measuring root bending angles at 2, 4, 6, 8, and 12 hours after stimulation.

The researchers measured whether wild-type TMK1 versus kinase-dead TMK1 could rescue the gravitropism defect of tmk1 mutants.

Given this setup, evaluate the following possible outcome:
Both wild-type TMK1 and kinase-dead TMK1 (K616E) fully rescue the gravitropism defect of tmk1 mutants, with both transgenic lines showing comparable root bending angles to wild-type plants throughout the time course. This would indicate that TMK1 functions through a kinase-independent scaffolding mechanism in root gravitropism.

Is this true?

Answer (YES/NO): NO